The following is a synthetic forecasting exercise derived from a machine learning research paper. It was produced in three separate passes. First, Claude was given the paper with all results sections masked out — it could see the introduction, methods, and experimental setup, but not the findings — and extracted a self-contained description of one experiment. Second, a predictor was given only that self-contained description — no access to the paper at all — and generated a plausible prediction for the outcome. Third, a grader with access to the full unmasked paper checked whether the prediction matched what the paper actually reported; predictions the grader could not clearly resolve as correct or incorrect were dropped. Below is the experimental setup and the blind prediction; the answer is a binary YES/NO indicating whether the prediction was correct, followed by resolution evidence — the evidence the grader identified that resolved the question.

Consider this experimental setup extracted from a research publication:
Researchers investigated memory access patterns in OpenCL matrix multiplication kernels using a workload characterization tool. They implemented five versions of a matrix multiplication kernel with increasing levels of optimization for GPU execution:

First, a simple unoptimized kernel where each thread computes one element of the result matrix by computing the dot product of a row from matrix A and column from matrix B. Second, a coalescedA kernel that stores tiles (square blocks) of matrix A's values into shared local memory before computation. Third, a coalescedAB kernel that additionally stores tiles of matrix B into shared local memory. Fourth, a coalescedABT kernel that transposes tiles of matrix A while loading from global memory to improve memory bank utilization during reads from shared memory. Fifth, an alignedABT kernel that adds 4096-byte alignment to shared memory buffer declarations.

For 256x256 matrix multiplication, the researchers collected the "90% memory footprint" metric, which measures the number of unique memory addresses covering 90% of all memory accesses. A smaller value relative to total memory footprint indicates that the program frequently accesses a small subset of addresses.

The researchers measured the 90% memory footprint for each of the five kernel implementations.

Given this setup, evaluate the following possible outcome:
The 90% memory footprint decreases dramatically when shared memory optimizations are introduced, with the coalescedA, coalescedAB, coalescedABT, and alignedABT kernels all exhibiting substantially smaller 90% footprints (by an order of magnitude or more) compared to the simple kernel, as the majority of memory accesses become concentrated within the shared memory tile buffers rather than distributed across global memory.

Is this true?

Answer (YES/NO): NO